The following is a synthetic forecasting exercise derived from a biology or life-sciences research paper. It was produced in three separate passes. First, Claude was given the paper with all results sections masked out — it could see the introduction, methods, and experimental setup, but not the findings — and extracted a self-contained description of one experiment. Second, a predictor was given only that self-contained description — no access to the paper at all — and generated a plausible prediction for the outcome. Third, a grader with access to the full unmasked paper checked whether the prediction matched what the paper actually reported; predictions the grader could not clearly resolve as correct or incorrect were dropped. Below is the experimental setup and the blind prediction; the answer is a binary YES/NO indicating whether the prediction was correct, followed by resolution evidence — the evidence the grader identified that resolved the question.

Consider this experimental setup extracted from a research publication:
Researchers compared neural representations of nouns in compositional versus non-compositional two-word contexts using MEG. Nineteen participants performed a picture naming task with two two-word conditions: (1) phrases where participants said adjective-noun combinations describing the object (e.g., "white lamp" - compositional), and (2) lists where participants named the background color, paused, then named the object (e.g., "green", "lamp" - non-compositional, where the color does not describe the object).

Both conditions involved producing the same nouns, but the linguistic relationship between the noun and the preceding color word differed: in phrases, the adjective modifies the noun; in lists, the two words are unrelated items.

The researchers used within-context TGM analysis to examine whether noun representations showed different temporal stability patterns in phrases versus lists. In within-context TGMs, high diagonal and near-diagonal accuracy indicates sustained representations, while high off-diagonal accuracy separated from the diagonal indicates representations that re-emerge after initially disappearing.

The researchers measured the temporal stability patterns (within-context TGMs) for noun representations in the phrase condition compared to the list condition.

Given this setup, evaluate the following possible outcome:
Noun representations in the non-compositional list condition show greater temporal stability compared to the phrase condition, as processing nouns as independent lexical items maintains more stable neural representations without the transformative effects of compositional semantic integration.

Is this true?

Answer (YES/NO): NO